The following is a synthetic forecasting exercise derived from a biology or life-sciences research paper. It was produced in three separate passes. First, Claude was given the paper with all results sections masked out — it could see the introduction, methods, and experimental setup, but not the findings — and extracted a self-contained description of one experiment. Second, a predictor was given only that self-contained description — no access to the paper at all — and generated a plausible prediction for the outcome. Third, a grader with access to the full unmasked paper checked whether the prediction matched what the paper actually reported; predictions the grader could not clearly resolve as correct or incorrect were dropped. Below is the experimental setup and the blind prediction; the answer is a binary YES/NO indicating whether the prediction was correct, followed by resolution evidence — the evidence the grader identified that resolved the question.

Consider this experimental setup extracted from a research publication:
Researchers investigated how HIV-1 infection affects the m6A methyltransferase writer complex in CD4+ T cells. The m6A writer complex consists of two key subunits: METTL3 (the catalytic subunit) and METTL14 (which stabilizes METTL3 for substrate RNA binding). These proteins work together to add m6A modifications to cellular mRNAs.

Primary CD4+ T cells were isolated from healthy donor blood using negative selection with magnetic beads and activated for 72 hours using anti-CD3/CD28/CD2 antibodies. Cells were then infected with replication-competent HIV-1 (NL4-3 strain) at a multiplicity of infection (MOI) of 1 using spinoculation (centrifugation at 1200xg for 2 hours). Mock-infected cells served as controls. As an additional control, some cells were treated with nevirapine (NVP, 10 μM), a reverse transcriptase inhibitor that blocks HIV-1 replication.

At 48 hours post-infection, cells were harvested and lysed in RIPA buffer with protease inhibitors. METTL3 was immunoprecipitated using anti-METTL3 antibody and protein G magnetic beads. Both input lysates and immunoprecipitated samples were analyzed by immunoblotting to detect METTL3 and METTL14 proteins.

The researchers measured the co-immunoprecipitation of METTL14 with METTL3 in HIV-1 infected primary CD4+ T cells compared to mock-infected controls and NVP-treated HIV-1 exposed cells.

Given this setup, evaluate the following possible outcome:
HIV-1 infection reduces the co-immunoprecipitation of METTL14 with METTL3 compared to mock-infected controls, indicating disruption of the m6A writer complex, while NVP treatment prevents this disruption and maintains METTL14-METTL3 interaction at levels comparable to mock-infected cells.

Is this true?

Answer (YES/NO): NO